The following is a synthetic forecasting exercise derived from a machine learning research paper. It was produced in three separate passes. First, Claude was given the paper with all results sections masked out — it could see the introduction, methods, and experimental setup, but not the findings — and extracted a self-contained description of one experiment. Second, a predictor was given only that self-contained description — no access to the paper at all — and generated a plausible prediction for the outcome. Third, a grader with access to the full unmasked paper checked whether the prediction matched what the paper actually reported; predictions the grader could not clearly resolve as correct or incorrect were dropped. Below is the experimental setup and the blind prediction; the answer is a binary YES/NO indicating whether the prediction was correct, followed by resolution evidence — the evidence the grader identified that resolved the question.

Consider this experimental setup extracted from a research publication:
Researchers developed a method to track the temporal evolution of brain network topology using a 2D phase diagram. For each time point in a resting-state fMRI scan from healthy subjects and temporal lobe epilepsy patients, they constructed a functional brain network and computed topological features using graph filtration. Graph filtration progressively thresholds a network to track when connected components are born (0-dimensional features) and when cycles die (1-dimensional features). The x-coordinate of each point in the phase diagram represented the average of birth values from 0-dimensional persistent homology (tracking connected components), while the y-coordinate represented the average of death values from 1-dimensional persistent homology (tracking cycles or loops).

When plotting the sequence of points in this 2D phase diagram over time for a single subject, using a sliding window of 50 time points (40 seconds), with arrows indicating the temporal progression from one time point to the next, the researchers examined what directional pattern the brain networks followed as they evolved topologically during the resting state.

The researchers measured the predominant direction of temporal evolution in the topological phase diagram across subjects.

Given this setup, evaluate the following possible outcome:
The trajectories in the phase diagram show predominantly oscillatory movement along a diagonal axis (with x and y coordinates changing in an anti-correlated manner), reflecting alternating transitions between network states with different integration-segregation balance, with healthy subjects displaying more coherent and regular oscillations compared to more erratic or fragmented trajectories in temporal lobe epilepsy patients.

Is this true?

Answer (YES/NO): NO